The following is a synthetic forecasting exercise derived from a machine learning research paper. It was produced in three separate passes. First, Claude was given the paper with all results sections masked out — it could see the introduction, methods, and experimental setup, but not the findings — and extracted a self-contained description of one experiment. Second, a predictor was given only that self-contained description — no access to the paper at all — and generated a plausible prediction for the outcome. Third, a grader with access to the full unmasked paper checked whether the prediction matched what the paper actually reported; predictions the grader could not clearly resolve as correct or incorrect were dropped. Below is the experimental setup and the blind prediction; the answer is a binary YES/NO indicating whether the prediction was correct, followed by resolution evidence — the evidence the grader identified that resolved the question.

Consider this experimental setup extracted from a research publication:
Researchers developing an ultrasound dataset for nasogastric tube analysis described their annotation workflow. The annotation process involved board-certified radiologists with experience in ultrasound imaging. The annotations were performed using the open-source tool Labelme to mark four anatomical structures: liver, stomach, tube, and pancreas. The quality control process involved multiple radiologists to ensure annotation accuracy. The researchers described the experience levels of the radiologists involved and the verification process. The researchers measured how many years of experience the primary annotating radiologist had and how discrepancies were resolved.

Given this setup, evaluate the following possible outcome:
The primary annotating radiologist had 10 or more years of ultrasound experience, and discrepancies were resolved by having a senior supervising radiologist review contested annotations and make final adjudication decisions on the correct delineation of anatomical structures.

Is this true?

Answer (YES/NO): NO